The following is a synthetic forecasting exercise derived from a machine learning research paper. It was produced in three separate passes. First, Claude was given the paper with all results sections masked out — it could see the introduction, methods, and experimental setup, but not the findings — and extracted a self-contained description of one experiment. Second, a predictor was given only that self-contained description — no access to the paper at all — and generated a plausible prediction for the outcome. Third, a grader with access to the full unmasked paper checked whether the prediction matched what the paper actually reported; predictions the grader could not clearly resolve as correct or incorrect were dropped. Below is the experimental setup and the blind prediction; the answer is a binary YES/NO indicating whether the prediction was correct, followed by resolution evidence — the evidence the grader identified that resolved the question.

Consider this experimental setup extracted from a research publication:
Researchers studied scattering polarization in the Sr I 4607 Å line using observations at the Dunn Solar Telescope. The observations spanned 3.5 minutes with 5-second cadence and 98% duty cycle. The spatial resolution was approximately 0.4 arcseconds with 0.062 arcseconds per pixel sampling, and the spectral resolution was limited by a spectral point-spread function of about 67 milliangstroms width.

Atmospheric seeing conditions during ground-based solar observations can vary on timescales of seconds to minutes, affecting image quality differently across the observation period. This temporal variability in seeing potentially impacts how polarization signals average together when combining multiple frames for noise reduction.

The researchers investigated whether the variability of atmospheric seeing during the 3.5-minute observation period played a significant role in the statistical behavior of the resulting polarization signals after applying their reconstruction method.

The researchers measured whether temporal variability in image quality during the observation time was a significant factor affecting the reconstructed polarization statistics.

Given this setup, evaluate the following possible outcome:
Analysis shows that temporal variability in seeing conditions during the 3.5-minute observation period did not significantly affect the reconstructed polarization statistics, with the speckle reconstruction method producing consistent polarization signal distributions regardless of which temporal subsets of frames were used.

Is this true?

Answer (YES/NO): NO